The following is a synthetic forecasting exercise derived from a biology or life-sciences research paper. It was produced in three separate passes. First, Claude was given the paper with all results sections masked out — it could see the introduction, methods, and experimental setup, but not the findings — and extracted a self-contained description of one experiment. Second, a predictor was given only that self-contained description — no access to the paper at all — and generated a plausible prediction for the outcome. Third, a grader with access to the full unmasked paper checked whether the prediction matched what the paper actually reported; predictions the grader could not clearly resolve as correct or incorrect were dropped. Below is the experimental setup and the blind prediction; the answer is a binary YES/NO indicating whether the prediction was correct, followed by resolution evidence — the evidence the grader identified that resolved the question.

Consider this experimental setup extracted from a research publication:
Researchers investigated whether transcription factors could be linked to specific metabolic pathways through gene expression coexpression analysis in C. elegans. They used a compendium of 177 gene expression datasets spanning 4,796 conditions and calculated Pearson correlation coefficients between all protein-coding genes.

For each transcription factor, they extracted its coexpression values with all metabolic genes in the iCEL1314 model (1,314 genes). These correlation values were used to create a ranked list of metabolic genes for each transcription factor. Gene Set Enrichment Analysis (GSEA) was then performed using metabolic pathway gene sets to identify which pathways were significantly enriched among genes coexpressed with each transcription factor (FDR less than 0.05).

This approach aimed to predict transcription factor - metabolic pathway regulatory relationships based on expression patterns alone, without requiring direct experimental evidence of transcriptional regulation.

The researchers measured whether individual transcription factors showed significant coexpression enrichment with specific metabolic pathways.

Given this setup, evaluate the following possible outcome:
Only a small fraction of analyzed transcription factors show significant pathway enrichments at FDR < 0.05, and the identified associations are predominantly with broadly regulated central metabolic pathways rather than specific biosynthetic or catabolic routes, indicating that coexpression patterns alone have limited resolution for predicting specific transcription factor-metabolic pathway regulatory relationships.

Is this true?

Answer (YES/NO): NO